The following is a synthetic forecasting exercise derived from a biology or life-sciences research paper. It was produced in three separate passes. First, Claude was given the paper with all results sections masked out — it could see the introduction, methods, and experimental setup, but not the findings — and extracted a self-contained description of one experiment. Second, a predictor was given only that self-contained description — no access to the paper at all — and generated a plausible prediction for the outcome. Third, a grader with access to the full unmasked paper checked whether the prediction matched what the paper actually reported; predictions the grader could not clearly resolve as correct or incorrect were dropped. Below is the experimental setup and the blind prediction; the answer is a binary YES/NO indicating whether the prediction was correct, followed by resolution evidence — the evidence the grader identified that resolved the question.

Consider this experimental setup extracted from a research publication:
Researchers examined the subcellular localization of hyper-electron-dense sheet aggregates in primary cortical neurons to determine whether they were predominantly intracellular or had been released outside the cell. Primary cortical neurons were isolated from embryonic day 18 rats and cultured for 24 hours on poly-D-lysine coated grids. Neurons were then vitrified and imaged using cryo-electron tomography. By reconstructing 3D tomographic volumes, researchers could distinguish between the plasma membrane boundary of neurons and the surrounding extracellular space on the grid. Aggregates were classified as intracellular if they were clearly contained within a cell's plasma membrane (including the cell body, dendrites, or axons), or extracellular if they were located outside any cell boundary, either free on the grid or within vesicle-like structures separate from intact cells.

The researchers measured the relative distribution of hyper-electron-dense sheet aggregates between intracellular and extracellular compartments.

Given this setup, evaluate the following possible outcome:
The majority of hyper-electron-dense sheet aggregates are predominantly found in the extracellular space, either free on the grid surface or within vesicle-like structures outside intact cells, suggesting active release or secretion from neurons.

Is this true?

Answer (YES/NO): YES